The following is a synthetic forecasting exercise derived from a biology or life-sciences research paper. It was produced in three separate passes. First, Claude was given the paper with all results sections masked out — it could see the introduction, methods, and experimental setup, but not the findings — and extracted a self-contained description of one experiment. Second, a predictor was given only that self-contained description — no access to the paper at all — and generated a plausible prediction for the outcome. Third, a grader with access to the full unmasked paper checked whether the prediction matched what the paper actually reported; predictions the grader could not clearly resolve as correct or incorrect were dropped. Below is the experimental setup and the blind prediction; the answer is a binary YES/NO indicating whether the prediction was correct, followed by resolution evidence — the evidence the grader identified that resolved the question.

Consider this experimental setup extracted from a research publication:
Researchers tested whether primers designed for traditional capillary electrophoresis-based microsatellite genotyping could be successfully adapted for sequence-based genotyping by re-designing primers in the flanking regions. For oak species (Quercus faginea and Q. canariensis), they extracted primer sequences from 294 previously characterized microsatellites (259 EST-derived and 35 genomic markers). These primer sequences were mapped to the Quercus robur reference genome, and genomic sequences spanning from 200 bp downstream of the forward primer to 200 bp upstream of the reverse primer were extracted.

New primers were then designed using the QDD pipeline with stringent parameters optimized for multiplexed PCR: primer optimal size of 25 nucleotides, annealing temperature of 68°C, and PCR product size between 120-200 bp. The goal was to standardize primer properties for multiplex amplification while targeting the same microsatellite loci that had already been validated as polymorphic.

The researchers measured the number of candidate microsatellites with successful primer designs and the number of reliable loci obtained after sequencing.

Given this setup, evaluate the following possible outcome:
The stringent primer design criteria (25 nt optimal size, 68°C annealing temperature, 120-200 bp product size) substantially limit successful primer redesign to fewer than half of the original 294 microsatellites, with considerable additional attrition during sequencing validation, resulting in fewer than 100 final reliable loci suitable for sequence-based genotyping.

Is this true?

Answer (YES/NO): NO